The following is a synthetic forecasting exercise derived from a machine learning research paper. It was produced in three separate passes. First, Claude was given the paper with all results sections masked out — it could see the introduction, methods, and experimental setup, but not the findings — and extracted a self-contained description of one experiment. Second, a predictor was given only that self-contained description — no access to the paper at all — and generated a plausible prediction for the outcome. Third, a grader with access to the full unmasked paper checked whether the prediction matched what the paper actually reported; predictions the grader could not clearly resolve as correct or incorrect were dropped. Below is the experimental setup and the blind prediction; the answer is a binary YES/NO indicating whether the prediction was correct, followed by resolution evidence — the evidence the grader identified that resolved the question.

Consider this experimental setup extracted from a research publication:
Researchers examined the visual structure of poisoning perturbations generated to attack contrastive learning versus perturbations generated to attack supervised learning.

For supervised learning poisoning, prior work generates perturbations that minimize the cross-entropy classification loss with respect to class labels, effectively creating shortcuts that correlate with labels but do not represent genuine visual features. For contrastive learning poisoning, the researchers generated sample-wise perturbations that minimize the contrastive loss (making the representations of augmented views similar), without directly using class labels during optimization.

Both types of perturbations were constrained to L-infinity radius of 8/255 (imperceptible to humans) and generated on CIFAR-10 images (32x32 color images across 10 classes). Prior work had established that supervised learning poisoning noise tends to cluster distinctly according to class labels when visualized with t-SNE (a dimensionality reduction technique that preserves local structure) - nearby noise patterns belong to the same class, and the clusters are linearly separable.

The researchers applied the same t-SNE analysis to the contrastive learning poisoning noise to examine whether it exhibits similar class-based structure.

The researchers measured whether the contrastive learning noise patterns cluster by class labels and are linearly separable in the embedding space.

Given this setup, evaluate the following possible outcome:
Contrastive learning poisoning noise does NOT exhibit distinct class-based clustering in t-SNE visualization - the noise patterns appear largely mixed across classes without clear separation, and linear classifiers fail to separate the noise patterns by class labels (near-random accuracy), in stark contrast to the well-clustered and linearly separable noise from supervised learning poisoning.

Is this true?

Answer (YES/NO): YES